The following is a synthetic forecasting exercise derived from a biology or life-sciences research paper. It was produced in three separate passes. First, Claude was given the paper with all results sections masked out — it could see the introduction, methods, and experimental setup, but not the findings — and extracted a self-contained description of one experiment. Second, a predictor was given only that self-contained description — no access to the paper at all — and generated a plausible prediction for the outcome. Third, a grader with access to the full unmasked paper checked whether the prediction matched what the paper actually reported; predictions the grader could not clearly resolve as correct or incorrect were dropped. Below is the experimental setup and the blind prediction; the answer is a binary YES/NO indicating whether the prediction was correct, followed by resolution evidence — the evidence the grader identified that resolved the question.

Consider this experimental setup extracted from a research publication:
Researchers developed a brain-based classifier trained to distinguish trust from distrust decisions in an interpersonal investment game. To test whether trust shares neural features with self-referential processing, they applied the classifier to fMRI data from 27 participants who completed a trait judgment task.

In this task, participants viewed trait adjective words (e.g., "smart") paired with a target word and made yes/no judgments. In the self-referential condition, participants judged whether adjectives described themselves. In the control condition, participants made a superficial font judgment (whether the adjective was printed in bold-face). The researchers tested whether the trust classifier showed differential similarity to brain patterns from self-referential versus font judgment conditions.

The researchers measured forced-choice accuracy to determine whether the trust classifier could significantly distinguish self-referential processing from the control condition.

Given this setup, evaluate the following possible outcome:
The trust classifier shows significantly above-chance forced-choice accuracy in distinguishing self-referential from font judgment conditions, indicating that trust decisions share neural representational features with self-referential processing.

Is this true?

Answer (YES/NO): NO